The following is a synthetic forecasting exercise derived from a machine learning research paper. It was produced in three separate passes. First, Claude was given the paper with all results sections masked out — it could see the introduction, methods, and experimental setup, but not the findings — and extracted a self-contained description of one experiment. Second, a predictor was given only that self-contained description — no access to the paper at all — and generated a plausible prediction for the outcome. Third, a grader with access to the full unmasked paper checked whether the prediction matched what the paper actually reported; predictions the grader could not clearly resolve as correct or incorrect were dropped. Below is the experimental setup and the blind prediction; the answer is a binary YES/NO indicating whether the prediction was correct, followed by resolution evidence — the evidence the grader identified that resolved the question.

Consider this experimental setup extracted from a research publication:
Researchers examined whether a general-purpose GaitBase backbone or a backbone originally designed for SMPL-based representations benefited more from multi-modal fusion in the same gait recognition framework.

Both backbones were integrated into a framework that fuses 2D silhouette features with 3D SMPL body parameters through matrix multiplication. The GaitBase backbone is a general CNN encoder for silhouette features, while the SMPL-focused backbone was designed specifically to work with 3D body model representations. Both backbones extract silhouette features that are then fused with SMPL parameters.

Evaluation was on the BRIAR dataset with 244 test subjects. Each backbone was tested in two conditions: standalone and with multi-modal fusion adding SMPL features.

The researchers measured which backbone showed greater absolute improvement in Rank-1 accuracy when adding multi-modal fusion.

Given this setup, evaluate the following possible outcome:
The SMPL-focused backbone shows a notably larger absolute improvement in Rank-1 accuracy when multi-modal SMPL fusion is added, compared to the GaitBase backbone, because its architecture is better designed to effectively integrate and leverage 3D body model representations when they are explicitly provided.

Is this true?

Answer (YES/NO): NO